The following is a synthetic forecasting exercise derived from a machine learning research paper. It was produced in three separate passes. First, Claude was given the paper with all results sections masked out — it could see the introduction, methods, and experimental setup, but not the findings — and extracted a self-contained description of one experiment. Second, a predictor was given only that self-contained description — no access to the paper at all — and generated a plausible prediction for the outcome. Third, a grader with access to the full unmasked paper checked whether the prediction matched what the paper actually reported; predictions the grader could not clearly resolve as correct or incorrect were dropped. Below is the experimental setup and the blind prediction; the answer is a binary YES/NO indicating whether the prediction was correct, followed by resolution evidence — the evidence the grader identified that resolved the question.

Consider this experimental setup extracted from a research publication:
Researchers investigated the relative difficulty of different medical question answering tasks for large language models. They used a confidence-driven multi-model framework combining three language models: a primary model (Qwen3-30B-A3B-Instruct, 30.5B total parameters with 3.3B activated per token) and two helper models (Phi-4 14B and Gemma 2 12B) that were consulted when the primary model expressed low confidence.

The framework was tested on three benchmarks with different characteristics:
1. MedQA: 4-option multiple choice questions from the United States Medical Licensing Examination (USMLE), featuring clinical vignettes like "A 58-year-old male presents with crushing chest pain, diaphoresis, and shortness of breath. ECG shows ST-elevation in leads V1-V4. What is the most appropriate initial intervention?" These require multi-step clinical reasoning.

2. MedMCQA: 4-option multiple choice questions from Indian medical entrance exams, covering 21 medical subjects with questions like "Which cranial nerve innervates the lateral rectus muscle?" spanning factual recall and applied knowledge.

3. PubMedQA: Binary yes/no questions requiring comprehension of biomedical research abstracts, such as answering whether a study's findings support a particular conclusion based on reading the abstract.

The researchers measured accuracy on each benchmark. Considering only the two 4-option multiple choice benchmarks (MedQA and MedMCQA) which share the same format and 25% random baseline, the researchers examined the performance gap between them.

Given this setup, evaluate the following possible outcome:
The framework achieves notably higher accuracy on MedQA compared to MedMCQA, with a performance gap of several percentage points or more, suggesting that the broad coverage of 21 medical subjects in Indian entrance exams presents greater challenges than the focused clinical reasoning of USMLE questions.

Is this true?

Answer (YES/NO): NO